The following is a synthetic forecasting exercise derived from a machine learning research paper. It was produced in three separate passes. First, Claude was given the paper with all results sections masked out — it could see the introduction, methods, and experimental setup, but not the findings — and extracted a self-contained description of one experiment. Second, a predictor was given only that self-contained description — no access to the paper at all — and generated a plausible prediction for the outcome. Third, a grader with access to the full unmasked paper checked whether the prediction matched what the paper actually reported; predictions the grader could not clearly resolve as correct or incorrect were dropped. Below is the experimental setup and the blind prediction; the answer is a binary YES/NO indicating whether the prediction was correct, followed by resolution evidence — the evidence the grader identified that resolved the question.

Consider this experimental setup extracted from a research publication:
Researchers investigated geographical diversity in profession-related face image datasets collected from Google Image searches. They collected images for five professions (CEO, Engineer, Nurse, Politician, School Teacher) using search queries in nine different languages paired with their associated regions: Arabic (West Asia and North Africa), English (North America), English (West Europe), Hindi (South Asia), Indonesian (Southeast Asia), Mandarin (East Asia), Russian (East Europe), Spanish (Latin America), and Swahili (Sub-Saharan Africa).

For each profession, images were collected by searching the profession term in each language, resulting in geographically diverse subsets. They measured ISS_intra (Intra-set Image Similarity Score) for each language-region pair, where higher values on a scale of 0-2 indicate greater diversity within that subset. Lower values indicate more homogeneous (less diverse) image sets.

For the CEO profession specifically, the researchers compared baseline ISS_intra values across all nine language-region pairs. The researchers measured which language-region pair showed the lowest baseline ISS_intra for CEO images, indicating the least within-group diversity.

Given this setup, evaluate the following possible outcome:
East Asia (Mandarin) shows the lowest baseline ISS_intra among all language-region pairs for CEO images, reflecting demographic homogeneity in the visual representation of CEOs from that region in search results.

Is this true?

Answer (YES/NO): NO